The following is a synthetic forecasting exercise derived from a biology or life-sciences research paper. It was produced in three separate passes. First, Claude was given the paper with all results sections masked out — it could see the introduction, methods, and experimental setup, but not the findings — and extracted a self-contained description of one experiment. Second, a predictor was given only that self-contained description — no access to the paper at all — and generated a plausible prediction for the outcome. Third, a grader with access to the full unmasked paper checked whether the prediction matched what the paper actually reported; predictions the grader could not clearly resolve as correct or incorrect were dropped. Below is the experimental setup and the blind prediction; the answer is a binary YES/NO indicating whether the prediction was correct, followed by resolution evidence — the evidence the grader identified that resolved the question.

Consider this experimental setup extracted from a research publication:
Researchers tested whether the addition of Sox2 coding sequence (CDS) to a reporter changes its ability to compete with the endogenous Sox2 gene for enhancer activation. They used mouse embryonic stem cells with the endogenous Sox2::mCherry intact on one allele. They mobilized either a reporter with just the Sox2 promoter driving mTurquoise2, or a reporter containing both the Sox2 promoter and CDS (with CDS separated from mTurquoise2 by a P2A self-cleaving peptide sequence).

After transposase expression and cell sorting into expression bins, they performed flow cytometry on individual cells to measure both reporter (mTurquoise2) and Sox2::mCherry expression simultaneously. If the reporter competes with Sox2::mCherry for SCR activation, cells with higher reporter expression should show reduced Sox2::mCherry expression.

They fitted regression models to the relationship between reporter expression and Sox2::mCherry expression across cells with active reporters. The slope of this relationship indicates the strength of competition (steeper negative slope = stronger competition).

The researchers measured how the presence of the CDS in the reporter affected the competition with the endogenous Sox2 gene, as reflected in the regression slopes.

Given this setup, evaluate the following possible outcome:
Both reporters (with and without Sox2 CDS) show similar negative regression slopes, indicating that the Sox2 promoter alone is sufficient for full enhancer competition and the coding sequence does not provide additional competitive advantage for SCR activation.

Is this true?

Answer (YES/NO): NO